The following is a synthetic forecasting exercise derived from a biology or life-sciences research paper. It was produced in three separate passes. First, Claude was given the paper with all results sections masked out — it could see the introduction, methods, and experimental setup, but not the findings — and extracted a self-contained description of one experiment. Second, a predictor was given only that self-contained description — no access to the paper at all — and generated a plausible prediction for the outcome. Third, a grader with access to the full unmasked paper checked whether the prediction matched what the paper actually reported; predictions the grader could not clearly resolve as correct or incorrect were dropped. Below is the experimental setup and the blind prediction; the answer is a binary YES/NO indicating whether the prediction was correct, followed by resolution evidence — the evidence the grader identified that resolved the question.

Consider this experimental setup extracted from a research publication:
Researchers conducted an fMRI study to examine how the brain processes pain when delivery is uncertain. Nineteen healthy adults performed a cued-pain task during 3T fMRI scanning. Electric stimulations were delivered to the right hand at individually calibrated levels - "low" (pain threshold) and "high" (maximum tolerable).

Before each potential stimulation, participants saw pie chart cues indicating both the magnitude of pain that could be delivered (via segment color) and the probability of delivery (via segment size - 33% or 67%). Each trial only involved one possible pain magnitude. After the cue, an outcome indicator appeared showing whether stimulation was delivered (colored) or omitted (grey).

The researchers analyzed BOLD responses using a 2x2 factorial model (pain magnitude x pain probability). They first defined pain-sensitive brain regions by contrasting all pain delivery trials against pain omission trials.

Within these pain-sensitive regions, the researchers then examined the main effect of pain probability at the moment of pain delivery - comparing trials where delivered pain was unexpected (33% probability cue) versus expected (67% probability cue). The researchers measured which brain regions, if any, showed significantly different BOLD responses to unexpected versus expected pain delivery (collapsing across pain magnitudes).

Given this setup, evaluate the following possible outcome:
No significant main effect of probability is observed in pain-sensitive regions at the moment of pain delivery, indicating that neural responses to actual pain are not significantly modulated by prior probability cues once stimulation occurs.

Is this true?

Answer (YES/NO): NO